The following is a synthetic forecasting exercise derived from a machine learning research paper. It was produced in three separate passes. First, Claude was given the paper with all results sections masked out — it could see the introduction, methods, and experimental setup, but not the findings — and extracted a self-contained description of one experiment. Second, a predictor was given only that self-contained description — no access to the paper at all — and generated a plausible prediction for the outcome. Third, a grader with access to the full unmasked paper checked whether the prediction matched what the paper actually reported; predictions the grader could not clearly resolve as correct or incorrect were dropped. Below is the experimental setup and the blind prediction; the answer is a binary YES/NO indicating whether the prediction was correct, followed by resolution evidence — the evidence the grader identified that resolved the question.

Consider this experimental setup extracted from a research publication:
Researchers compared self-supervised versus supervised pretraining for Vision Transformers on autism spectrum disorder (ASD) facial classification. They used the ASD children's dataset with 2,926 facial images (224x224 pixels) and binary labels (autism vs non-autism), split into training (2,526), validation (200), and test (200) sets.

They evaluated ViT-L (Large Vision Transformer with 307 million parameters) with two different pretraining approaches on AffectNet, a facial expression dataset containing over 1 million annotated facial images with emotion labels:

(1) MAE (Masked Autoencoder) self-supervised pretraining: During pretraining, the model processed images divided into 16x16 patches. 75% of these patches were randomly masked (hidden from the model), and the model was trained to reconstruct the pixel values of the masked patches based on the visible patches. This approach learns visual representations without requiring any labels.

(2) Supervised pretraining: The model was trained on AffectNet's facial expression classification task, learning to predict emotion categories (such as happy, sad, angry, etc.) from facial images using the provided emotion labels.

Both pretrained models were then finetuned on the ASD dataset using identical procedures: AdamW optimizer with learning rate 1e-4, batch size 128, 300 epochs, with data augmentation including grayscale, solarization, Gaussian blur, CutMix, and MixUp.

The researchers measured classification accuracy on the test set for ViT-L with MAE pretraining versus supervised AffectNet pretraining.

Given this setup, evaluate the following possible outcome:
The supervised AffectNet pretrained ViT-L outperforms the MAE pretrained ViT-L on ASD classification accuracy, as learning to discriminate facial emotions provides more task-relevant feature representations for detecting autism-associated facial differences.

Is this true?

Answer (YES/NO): YES